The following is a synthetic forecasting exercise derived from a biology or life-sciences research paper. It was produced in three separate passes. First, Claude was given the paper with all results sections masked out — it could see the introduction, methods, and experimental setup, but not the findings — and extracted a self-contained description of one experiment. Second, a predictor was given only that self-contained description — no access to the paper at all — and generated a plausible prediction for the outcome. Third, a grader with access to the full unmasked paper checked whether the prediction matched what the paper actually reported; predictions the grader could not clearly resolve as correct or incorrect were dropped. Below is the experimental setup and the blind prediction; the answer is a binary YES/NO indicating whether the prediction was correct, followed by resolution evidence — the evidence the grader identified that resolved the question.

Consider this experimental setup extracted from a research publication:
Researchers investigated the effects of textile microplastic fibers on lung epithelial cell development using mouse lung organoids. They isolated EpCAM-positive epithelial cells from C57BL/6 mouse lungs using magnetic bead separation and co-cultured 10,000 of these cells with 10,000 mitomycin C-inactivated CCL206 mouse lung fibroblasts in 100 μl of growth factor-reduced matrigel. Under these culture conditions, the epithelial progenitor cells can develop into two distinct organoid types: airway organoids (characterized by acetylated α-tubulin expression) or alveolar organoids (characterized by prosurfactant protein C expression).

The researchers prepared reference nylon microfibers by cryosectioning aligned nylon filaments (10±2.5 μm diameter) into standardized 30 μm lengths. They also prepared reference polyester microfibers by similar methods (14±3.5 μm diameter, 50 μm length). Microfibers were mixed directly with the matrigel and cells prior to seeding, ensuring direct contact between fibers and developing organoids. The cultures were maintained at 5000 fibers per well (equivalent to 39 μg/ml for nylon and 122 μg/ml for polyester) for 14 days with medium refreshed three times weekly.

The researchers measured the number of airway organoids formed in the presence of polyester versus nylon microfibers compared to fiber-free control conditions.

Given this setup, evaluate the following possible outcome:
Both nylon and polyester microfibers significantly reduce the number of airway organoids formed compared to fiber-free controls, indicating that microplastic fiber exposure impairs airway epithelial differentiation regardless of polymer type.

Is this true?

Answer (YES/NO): YES